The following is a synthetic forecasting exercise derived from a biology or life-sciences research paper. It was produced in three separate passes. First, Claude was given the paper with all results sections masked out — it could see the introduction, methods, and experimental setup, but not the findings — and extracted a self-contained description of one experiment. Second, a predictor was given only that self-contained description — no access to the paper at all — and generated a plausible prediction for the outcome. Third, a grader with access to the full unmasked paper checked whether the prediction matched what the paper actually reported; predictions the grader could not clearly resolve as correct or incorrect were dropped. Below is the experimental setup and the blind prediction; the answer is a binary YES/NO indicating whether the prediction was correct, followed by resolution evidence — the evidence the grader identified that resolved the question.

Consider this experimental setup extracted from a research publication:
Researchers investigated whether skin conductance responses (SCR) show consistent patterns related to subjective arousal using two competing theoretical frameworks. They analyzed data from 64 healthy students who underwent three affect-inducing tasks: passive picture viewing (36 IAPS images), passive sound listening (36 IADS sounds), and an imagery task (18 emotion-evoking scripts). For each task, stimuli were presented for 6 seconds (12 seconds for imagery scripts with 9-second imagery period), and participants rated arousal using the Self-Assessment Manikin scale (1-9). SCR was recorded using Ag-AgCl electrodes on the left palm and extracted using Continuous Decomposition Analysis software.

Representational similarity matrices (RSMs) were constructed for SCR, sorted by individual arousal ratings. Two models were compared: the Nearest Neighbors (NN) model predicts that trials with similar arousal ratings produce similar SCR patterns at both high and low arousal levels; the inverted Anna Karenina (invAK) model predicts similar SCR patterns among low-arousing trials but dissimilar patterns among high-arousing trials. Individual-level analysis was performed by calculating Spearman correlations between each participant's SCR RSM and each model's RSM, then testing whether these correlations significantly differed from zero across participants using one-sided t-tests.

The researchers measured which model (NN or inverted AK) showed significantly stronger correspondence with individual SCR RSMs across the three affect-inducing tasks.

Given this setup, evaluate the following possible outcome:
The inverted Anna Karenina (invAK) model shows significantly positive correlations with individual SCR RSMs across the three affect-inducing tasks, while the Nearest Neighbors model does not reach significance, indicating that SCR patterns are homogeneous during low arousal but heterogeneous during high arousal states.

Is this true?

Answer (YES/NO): NO